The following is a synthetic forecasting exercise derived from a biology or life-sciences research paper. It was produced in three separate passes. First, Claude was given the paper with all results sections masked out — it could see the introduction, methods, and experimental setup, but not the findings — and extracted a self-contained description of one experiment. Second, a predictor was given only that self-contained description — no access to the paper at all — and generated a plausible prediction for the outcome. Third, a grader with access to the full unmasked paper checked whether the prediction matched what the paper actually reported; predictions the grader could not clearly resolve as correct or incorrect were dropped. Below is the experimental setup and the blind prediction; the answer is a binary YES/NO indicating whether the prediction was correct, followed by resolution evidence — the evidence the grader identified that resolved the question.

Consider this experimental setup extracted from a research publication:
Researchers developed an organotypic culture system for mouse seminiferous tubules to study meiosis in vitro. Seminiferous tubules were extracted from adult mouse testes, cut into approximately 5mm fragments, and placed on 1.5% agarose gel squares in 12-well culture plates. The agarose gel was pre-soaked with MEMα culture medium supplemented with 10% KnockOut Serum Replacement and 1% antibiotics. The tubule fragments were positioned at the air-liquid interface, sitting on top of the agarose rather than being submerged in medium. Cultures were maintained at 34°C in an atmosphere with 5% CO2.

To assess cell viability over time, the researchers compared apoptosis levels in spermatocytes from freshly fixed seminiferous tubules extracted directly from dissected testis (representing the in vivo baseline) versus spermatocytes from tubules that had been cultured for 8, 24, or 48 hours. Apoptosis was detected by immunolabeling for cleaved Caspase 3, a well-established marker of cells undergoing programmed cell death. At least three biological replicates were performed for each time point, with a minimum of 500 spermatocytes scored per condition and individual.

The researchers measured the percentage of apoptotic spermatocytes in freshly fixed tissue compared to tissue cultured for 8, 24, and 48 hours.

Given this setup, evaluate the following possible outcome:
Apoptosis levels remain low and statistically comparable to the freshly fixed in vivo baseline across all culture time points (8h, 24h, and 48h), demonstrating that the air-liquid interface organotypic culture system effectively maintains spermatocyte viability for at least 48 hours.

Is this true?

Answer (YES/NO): NO